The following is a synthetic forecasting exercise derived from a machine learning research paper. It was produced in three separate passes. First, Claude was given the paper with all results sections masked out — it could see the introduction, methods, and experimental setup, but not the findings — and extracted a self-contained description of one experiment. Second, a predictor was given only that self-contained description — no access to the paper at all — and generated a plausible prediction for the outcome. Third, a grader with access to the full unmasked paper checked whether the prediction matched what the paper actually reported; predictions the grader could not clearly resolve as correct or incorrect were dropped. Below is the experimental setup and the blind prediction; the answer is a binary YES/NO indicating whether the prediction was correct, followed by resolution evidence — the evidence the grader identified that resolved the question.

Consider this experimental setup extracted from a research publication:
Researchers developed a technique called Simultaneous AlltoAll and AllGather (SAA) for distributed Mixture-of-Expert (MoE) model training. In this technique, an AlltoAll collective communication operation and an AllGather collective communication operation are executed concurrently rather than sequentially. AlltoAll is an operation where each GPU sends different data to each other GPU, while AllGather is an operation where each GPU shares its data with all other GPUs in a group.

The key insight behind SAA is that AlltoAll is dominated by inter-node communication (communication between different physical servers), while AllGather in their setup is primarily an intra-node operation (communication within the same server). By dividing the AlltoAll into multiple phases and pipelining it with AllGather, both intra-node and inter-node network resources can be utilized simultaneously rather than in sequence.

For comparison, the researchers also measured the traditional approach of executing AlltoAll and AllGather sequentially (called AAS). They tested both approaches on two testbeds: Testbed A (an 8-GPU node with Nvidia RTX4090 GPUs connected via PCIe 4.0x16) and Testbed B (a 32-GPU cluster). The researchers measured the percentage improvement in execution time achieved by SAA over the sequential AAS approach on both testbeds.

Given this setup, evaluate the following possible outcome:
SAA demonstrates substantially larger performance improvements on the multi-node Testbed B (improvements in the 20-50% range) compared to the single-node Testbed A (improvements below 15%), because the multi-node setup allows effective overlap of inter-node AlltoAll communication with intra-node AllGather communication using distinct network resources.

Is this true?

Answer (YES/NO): NO